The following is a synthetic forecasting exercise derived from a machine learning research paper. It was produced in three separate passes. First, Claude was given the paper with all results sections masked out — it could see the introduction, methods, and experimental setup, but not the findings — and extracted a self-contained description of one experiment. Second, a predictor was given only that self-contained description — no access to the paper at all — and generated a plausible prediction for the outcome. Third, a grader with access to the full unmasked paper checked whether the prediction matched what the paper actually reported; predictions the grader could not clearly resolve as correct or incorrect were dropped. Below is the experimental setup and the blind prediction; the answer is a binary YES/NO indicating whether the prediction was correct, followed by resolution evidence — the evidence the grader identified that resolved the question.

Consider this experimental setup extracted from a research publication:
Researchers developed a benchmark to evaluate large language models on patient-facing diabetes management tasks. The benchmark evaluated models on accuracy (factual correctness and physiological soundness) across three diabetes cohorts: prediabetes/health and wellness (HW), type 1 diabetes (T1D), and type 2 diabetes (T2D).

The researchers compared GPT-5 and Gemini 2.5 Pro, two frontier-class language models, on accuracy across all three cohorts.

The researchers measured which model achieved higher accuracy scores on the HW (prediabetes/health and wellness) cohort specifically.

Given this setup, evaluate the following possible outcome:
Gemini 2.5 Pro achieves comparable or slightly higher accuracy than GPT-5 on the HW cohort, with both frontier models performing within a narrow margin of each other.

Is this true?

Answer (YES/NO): NO